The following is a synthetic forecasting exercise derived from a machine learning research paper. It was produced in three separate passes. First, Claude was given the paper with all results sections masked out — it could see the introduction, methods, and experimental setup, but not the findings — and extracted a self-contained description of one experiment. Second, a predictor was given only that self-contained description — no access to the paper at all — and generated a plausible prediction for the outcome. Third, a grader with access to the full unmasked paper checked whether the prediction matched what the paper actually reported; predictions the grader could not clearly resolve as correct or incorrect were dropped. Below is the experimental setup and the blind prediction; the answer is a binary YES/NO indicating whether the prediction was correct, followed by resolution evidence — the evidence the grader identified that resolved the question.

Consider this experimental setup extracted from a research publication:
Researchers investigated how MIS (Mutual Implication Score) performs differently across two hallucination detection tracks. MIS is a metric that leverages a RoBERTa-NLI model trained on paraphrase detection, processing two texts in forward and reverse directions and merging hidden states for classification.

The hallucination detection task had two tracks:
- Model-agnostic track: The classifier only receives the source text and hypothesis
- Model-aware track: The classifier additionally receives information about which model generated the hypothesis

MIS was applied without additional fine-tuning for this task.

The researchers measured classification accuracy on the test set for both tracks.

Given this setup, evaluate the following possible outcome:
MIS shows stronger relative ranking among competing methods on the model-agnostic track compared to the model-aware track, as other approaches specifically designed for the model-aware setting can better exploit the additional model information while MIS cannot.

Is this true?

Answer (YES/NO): YES